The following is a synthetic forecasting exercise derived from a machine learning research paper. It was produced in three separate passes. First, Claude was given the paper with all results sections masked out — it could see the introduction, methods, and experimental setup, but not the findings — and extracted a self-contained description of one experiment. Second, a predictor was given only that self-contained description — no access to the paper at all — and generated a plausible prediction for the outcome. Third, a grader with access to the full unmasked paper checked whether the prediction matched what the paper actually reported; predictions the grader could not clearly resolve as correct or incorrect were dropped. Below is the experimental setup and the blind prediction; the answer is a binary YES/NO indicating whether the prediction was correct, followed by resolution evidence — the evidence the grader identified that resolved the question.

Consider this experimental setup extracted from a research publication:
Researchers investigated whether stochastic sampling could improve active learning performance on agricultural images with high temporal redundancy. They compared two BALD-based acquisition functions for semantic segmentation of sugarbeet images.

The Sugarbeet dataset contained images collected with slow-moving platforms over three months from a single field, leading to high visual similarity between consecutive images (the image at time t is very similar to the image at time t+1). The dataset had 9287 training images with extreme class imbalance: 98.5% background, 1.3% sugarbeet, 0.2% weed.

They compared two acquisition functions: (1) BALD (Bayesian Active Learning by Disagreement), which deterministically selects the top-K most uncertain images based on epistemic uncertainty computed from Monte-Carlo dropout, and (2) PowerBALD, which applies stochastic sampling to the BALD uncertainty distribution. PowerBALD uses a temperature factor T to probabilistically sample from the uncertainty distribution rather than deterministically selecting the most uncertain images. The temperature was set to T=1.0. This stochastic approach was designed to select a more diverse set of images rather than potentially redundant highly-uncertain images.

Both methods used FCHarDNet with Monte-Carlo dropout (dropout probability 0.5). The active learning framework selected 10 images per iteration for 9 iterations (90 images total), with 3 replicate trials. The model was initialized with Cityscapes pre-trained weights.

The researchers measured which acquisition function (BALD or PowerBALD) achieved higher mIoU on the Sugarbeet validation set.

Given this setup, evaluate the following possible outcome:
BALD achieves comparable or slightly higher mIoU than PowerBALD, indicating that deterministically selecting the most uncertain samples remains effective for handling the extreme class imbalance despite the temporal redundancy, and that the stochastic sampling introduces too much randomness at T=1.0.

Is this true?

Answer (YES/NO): NO